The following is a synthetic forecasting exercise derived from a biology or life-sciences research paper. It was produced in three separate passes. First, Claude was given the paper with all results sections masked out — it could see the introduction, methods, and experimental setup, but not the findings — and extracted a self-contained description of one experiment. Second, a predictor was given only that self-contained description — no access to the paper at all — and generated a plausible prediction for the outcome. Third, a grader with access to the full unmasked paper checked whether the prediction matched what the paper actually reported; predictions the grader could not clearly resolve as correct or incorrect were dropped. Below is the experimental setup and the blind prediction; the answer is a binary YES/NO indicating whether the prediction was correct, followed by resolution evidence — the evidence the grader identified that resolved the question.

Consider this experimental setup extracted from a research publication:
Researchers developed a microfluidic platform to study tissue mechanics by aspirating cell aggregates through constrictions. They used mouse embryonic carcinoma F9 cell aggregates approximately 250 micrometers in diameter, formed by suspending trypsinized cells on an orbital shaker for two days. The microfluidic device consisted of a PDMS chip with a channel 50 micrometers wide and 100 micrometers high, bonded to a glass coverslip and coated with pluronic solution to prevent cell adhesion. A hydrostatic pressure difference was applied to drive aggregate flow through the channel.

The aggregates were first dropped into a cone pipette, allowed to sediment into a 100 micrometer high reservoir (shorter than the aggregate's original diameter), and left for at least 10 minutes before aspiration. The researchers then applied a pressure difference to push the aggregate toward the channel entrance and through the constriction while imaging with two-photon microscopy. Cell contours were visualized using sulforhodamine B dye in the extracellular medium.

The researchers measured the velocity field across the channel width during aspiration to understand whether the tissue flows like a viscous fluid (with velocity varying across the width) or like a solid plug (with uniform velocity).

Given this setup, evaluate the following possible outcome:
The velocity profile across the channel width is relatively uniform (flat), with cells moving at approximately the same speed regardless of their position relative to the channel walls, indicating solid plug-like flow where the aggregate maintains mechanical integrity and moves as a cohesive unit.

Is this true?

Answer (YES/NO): YES